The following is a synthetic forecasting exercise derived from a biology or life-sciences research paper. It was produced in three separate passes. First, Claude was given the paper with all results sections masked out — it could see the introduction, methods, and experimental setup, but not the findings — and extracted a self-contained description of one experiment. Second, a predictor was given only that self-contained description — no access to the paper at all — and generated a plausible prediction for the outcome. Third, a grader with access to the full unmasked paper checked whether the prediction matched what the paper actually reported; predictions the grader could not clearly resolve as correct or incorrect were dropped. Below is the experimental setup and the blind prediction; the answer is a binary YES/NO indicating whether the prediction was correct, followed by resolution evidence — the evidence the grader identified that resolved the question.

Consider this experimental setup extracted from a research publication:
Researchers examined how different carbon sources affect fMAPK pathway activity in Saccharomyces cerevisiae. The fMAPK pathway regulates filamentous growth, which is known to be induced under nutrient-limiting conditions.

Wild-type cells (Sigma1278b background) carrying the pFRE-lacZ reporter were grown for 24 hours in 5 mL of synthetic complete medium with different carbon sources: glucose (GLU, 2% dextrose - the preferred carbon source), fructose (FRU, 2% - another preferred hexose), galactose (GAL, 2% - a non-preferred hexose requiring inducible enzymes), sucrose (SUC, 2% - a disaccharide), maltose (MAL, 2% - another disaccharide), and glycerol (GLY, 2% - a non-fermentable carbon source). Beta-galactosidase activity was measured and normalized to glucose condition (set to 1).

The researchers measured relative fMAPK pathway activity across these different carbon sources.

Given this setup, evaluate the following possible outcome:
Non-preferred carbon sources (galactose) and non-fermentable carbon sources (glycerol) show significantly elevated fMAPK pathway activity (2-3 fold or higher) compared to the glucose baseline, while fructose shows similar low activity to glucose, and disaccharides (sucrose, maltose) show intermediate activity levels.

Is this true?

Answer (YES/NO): NO